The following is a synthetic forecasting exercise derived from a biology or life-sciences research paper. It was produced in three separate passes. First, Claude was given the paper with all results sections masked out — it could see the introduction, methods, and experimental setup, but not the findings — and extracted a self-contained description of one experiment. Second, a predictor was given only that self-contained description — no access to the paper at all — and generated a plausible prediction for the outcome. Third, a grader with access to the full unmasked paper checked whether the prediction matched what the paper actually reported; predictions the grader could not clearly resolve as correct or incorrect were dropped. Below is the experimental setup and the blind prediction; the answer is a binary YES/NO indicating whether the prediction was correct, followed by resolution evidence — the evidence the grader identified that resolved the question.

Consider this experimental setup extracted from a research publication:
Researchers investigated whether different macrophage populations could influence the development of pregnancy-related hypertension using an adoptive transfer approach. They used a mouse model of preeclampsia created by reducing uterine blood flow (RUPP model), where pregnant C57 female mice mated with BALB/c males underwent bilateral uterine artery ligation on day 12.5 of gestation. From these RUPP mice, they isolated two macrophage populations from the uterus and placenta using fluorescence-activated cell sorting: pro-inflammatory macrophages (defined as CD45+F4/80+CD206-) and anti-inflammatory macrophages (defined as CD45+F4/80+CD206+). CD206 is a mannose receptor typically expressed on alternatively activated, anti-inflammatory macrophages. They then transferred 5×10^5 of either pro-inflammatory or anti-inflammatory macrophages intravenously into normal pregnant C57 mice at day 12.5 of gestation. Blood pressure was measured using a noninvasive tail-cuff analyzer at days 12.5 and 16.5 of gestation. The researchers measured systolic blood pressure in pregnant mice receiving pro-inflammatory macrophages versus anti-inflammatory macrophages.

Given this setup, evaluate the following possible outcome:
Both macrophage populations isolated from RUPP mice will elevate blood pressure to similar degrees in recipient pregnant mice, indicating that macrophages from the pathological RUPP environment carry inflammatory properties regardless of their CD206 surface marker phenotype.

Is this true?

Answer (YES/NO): NO